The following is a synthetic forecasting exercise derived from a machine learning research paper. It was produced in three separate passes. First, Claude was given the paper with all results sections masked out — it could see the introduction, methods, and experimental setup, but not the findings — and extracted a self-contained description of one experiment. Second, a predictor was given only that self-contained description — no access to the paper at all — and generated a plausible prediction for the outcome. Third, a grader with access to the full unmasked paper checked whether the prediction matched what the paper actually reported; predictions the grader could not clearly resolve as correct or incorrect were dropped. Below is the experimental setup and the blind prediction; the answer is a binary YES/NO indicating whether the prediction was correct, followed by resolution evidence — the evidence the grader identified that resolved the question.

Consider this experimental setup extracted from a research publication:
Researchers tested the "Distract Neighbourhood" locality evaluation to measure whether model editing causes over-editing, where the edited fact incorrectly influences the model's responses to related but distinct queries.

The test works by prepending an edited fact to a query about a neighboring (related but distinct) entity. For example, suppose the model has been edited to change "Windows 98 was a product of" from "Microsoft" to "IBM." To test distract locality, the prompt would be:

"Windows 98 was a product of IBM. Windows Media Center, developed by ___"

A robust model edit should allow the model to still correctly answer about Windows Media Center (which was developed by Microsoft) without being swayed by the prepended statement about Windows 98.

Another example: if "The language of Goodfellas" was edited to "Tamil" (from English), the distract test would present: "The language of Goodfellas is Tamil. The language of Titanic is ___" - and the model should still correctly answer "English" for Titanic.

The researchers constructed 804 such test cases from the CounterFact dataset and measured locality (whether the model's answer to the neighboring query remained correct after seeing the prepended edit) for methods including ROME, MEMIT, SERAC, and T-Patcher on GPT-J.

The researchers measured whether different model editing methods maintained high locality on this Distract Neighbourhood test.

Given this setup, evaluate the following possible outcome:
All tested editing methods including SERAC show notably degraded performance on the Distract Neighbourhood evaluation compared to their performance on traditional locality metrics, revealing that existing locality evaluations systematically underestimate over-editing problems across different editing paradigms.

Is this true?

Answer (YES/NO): NO